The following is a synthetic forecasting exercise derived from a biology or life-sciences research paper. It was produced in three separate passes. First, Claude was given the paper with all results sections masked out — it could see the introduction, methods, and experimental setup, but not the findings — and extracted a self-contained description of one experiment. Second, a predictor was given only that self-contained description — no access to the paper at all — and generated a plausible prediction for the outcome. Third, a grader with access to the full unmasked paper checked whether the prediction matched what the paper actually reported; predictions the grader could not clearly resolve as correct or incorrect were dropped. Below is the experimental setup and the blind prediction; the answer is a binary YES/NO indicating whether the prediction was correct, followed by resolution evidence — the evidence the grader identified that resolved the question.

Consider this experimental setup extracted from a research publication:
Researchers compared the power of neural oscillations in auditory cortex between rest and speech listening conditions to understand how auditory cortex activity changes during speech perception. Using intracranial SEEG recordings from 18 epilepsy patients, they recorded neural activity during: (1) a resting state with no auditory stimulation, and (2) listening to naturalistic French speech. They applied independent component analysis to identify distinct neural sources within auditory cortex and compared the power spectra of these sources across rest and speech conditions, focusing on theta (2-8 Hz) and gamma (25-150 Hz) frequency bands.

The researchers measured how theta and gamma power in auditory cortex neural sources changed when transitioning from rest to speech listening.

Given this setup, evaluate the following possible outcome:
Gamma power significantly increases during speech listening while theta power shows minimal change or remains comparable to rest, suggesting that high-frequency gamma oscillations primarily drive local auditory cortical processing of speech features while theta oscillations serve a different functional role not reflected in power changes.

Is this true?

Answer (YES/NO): NO